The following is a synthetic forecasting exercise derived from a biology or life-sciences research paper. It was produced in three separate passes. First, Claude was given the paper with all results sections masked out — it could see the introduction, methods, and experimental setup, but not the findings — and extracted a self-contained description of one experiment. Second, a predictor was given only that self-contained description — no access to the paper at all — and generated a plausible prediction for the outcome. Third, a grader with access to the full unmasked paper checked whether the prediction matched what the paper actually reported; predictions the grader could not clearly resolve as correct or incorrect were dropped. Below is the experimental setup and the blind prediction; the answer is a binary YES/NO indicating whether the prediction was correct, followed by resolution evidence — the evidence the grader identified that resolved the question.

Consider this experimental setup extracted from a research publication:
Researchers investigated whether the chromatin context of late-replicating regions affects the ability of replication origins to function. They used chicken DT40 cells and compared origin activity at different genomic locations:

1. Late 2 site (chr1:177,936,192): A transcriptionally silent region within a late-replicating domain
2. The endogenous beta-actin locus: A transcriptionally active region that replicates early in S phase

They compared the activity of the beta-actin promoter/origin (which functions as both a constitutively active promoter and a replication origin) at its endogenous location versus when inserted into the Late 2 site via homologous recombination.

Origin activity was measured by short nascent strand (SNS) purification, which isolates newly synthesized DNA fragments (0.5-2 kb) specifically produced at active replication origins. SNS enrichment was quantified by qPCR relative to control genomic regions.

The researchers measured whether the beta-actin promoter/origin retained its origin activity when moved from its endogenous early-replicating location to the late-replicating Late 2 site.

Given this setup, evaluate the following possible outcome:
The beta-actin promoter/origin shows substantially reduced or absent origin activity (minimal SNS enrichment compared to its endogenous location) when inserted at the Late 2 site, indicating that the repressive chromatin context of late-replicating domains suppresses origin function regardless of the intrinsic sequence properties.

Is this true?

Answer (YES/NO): NO